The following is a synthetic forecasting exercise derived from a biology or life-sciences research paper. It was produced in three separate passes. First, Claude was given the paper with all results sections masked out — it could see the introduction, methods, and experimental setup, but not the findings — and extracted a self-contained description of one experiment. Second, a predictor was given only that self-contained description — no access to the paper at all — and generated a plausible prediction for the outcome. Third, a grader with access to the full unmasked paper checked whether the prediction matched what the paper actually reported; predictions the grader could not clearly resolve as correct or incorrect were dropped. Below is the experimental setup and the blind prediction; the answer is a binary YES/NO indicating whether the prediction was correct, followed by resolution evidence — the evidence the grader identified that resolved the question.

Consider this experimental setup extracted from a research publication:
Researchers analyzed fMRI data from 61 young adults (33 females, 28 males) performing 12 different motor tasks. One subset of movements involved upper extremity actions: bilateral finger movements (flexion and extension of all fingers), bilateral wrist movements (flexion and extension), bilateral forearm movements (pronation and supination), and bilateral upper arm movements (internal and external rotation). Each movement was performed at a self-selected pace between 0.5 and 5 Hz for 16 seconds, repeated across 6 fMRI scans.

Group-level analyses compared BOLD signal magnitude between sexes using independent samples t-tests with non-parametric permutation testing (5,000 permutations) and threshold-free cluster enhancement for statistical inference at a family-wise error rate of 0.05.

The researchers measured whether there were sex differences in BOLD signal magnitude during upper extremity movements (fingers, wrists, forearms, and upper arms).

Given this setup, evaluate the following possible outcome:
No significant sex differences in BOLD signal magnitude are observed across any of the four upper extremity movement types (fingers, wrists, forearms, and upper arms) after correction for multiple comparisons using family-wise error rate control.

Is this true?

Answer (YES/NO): NO